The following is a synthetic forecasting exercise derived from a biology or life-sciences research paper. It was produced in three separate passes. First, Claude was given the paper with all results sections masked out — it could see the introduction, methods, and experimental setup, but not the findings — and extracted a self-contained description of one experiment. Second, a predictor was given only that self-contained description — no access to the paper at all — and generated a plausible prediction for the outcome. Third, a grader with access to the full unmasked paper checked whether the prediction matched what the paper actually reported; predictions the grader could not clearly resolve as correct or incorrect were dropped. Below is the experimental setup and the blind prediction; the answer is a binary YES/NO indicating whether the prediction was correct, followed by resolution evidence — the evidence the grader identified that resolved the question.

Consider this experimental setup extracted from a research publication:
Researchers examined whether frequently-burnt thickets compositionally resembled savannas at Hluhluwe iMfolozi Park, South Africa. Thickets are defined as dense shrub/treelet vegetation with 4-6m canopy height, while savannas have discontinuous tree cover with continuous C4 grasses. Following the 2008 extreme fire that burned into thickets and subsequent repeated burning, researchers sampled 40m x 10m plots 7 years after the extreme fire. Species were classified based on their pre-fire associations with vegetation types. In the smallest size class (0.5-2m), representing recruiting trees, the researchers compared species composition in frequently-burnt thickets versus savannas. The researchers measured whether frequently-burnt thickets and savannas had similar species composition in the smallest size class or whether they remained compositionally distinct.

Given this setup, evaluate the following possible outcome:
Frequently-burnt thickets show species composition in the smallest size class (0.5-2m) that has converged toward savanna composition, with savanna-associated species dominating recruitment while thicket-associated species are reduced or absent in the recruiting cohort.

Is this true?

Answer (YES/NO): NO